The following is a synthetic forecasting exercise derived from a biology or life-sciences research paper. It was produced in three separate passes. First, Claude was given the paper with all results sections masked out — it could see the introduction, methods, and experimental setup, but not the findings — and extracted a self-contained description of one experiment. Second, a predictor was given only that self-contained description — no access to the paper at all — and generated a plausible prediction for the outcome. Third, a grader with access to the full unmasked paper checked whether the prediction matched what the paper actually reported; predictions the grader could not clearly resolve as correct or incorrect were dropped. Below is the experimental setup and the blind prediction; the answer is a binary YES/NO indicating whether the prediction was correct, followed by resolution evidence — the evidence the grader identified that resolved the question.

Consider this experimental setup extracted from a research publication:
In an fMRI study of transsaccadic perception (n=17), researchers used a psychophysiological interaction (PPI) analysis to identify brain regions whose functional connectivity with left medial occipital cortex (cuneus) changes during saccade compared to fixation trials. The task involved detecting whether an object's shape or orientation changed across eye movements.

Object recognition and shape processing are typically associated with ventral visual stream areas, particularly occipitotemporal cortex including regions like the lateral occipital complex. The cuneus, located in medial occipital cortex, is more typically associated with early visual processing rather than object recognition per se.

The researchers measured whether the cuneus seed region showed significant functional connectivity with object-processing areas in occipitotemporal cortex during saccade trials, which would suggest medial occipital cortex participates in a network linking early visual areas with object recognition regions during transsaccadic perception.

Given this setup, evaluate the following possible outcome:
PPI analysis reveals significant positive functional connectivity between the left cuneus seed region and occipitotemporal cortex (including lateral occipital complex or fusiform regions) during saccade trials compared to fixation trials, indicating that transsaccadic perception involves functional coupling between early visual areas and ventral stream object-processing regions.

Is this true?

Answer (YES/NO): YES